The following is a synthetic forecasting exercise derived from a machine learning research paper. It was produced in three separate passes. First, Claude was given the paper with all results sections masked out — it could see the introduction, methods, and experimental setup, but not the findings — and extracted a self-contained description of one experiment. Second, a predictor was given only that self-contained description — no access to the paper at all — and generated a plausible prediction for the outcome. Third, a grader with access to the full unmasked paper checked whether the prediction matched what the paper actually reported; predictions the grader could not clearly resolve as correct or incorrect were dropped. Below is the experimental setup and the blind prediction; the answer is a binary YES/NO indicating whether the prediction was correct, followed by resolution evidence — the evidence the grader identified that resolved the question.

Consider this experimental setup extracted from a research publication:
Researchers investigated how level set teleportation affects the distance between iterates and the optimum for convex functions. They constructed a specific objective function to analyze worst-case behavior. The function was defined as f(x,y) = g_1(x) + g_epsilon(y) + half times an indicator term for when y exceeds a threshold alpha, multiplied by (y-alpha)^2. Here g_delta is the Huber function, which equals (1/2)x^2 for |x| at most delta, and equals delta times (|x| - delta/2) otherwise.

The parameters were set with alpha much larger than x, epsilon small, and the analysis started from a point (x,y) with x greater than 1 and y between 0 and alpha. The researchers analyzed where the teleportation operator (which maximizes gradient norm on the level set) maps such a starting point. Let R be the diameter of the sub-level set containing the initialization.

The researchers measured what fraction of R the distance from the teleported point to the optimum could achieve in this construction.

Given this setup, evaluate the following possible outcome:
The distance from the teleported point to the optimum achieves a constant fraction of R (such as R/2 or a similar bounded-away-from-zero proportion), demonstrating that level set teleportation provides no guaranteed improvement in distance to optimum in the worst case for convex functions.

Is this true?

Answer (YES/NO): YES